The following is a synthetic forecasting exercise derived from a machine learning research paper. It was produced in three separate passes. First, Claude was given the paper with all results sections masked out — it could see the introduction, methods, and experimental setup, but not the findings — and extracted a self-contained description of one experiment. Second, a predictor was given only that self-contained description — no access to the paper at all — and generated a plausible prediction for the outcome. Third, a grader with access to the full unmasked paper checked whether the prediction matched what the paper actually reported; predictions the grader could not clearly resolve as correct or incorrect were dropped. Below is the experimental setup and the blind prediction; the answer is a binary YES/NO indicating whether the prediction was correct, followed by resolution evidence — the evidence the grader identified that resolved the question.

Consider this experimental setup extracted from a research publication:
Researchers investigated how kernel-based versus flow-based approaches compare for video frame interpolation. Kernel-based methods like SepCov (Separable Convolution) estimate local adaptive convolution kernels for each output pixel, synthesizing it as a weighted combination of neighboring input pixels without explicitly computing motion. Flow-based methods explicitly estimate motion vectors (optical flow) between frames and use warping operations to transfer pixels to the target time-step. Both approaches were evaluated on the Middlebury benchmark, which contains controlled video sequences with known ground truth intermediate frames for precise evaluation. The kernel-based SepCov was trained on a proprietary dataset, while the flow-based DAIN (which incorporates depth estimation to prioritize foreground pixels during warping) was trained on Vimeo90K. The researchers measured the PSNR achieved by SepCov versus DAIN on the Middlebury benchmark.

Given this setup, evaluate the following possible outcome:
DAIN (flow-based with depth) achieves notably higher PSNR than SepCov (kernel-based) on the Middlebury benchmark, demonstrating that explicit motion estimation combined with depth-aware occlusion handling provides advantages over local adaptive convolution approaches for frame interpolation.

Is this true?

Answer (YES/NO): YES